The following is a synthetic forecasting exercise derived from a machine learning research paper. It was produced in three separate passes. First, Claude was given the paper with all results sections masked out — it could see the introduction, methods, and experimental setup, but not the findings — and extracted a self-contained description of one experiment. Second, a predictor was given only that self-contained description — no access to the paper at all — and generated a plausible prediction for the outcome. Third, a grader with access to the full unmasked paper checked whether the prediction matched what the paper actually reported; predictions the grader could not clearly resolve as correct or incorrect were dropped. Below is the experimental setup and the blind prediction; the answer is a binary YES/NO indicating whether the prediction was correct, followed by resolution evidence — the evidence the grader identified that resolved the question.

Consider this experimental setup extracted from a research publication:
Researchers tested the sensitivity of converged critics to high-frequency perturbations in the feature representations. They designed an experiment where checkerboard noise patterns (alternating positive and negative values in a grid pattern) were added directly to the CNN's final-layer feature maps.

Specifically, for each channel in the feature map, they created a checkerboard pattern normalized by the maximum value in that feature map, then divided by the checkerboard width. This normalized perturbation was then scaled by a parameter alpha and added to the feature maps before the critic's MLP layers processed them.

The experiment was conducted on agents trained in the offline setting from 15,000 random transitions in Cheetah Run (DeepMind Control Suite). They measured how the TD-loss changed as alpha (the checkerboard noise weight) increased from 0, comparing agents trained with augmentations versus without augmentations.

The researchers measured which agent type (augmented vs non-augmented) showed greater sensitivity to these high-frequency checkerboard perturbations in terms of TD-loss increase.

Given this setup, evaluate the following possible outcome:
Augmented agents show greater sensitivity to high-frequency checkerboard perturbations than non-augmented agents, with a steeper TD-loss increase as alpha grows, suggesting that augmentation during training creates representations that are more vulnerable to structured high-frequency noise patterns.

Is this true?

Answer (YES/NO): NO